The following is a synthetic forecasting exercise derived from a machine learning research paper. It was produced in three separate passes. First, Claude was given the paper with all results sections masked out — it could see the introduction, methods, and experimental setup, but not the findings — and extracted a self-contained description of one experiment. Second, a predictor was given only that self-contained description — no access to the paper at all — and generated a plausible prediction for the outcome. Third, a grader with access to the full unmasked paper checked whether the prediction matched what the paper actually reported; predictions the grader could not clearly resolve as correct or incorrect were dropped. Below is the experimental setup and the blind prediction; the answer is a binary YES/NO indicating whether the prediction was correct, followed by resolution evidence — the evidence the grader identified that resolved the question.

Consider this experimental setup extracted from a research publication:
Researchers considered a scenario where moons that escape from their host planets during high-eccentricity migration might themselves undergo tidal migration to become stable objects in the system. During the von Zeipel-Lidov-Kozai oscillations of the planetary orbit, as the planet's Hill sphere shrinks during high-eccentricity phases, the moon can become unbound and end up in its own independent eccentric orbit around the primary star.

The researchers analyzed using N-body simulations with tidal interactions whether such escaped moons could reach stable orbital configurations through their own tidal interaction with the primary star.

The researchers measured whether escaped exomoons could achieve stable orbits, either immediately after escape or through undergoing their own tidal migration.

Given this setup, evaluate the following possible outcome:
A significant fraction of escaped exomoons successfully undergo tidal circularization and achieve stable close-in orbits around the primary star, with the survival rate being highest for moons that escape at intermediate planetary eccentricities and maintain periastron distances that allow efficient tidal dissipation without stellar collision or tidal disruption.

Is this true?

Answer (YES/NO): NO